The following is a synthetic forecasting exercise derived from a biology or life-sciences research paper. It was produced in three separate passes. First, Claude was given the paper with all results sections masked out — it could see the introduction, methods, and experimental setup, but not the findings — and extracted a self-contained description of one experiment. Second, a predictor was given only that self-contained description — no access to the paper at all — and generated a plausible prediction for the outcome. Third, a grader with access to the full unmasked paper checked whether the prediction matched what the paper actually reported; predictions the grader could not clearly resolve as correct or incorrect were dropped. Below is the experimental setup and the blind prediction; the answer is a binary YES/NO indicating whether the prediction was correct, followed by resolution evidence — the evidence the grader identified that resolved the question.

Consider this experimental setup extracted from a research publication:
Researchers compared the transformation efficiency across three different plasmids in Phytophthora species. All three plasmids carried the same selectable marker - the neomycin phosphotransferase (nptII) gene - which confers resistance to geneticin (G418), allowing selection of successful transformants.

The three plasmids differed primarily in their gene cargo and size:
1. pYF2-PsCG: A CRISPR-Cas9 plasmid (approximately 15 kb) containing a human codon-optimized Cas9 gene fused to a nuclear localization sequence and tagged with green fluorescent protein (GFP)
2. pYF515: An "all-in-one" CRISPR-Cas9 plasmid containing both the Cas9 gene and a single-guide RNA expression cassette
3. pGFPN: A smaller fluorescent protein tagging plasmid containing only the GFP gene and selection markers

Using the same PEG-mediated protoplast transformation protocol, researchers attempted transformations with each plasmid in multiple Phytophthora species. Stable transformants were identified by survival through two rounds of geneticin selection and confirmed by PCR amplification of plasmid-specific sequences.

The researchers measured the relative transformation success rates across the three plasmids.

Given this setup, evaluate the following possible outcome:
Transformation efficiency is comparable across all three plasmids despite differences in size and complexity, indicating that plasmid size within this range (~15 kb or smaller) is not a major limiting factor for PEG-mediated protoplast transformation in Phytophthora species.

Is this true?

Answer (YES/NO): NO